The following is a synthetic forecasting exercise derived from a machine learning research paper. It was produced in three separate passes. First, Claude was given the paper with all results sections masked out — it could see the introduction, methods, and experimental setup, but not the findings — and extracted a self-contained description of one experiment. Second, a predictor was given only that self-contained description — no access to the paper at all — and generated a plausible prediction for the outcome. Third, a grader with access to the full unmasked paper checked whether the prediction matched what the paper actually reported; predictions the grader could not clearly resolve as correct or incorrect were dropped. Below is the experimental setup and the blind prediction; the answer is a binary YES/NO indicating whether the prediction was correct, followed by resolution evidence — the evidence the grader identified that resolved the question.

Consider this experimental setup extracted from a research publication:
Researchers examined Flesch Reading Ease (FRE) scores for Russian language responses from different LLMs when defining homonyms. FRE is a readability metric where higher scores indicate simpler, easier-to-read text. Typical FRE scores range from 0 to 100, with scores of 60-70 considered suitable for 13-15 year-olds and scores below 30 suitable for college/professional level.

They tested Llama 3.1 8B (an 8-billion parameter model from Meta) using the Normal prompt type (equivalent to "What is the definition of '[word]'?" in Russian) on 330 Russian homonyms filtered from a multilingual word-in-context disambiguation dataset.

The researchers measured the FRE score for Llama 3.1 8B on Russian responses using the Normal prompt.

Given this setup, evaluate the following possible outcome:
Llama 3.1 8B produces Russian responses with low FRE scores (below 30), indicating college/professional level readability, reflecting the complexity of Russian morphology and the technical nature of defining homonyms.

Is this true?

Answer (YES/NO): NO